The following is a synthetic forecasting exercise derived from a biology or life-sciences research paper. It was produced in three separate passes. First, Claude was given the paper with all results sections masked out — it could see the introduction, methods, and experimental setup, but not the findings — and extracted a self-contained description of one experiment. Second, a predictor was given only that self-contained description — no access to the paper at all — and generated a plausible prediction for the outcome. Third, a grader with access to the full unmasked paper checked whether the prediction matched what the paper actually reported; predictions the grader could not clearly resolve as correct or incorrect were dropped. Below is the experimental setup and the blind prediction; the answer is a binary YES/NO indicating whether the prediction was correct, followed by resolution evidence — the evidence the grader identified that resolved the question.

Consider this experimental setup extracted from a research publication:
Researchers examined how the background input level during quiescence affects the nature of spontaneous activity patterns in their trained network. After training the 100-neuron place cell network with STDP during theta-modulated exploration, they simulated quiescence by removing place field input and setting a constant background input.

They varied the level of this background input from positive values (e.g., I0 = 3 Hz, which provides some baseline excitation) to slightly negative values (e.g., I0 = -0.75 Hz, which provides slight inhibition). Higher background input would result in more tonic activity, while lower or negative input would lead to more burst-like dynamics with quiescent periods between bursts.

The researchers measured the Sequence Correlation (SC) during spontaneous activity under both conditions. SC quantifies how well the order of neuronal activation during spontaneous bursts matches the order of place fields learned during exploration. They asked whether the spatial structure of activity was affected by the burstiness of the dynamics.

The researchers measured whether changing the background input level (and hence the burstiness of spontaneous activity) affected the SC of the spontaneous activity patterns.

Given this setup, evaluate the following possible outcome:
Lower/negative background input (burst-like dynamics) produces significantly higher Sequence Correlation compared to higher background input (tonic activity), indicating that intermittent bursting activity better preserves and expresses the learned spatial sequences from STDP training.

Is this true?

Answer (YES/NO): NO